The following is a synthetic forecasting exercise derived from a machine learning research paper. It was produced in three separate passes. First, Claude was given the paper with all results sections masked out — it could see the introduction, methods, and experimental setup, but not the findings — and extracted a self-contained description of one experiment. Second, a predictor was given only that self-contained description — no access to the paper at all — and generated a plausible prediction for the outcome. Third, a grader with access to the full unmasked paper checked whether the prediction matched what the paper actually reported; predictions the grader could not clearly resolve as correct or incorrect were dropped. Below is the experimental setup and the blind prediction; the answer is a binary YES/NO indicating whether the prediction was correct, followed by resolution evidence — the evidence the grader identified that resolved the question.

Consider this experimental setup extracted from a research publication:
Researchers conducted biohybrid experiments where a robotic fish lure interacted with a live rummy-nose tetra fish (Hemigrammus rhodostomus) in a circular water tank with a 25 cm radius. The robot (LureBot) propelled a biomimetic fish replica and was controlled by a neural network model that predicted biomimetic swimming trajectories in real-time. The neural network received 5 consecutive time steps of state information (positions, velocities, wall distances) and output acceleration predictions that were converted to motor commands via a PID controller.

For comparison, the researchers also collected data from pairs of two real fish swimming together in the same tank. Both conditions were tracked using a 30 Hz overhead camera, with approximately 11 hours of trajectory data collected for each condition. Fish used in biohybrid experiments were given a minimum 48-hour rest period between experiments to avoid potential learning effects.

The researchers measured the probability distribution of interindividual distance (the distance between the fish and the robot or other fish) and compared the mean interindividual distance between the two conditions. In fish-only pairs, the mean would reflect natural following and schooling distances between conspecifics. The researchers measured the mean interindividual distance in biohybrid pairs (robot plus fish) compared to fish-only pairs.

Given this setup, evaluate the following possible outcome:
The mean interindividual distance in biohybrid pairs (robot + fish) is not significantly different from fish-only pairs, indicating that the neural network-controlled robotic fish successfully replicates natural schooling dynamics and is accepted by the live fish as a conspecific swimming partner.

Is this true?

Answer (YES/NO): NO